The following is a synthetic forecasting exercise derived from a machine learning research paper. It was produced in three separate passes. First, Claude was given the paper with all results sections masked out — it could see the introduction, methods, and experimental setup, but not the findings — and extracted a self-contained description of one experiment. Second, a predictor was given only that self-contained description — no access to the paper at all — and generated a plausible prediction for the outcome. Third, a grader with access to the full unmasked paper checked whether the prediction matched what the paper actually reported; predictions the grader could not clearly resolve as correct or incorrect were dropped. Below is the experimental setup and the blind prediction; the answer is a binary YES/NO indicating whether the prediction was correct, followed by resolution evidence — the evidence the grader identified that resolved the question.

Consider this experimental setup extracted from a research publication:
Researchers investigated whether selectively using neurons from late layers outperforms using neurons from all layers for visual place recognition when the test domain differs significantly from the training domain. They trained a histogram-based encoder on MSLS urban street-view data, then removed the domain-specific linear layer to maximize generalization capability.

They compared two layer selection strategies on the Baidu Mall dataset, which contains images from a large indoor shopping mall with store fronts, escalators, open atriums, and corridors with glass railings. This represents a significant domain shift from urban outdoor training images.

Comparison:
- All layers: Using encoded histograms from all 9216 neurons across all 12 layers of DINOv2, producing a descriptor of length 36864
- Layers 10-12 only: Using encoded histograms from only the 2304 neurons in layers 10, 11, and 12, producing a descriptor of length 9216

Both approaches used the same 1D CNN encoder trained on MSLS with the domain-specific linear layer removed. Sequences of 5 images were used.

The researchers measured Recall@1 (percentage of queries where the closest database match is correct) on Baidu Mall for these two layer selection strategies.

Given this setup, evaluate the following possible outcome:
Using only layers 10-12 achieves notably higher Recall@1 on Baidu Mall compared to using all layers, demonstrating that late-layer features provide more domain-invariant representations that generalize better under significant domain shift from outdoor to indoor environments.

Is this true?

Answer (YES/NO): YES